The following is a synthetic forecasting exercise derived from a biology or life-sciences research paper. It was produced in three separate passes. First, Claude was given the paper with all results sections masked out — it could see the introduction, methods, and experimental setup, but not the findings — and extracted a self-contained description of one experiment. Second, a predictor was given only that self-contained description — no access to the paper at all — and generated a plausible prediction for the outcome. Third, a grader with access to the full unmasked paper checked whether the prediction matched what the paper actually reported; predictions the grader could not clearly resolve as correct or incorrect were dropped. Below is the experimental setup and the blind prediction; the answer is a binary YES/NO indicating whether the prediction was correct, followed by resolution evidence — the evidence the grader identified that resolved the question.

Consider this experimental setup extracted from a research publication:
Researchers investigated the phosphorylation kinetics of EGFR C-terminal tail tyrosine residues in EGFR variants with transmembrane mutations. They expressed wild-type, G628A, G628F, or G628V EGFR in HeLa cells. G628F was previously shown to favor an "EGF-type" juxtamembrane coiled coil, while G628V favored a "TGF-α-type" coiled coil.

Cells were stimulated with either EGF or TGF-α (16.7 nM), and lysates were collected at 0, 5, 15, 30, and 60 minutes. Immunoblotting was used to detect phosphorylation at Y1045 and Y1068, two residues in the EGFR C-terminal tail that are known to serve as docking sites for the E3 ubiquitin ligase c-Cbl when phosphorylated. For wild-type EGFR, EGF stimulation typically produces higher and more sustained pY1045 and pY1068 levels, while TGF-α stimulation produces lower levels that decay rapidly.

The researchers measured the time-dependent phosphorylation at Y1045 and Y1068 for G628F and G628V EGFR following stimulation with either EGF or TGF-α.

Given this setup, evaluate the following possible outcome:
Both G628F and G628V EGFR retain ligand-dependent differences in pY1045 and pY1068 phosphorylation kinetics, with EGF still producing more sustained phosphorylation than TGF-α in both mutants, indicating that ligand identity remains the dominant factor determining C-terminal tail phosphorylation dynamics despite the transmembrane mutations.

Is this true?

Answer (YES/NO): NO